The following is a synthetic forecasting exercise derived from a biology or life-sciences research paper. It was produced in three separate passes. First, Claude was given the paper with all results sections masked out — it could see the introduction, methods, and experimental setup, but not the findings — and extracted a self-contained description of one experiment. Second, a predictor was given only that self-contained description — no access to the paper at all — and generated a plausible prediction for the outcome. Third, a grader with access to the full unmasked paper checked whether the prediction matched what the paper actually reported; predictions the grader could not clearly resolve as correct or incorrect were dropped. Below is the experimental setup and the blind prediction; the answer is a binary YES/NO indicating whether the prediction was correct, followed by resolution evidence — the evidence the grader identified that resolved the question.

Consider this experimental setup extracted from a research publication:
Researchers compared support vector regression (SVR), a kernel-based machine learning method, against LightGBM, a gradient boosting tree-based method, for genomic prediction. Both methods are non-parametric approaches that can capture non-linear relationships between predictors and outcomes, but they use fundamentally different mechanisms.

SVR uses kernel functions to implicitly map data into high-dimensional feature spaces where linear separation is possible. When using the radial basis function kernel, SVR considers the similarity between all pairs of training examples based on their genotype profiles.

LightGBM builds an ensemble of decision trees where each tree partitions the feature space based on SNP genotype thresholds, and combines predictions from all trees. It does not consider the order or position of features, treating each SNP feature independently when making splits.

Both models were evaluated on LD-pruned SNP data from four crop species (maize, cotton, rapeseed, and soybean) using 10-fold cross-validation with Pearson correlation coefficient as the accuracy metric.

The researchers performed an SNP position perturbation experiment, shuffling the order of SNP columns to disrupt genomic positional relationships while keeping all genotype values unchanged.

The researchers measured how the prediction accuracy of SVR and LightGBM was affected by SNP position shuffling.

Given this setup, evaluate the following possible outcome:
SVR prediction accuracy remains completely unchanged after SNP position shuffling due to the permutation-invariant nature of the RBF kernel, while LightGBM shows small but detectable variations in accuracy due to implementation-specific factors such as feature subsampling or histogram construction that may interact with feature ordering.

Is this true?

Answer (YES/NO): NO